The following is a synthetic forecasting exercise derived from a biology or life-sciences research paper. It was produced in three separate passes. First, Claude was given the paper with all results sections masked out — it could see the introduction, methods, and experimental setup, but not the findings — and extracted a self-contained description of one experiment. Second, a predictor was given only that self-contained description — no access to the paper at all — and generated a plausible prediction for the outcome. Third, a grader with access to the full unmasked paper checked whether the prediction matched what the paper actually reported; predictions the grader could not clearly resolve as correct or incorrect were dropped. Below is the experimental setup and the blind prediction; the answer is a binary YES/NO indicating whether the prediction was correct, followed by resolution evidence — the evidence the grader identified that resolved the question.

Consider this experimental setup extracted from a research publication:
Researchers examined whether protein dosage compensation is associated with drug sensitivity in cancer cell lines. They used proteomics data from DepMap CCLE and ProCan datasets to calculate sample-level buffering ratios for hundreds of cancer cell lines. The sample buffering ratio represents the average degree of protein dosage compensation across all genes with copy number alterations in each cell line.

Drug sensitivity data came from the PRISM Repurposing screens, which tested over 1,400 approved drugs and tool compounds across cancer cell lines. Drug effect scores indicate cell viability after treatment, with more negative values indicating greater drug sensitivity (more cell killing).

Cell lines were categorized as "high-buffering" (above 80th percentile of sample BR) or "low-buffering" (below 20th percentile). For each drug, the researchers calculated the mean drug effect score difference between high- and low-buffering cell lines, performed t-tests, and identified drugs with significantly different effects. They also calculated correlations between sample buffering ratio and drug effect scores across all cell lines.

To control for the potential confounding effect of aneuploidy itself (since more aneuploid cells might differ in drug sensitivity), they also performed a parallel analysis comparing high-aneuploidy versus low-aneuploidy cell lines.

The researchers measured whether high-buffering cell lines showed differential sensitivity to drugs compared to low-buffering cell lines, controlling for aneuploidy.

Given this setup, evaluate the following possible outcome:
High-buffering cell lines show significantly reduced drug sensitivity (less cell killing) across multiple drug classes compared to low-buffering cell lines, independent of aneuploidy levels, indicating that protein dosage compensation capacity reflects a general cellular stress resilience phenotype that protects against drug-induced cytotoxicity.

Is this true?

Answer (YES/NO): YES